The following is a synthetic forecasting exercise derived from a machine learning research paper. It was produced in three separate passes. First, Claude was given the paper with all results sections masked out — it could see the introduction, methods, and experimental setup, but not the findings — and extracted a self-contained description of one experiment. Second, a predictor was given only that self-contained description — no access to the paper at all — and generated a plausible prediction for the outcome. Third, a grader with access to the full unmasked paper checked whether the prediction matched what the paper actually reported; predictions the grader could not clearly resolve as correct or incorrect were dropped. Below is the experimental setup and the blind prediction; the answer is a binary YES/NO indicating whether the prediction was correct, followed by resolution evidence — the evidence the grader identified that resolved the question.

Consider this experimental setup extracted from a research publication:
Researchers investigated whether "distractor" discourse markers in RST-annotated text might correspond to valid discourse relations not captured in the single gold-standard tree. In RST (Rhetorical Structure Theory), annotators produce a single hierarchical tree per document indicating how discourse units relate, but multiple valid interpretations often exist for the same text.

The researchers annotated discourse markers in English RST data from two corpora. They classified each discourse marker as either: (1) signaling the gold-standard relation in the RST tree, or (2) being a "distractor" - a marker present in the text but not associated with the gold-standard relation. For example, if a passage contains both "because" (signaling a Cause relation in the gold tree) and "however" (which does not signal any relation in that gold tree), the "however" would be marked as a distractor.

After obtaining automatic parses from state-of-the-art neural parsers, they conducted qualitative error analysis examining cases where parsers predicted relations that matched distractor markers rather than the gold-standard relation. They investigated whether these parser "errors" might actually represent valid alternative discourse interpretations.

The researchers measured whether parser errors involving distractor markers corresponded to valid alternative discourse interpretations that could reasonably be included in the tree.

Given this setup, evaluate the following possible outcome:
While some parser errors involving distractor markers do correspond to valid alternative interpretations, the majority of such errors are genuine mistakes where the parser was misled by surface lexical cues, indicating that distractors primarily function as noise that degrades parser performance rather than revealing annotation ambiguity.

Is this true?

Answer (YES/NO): NO